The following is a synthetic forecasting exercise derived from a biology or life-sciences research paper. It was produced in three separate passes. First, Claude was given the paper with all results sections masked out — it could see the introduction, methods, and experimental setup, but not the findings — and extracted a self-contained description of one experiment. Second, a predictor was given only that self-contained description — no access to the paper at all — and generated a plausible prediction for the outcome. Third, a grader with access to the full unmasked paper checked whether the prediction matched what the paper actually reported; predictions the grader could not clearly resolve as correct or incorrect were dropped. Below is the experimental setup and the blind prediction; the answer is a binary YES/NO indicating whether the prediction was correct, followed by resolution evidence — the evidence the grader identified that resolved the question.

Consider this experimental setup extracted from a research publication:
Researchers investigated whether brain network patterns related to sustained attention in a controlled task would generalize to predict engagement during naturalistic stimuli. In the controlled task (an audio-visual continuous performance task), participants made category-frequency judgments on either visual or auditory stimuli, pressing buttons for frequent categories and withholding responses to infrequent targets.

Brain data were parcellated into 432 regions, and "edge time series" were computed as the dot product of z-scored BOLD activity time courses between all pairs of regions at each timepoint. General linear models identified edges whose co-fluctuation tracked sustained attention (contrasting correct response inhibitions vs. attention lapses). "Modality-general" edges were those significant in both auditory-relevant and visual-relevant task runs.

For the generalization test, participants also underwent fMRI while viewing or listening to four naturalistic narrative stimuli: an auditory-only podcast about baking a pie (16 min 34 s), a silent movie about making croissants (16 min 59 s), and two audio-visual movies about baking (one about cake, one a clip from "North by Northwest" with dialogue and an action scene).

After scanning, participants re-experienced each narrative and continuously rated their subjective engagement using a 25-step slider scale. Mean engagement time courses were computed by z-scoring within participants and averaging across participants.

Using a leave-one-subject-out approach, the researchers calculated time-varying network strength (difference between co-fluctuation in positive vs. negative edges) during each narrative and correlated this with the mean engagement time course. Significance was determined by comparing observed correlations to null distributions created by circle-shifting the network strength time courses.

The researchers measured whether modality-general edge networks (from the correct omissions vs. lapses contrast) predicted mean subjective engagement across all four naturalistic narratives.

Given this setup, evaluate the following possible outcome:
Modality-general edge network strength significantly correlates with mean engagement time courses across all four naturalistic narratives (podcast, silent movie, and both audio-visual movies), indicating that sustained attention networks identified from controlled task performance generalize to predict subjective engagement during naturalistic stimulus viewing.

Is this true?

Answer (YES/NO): YES